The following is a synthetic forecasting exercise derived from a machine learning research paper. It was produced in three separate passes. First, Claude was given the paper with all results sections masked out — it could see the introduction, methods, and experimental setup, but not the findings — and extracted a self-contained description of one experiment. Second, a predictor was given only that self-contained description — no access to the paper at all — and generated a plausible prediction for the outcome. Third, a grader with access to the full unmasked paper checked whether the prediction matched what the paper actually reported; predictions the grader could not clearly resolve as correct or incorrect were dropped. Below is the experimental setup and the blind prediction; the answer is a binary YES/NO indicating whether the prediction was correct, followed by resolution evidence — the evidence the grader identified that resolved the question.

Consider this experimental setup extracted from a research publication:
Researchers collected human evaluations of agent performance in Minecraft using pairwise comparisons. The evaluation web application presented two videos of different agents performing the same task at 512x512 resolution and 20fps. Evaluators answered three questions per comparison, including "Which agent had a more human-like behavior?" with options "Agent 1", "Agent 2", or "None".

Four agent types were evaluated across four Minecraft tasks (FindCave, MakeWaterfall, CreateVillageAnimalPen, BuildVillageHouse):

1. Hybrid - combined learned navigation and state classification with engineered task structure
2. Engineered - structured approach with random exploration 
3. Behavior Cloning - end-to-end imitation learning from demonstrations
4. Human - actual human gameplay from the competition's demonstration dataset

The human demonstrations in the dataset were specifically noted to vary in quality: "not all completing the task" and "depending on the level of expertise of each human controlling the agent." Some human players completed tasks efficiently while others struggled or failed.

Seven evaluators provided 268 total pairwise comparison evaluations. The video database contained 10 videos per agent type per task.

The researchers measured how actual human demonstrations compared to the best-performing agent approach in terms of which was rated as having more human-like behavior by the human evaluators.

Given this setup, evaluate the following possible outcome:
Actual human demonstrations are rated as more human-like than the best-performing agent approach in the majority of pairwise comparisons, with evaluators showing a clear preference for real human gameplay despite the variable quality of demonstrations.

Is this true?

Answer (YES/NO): YES